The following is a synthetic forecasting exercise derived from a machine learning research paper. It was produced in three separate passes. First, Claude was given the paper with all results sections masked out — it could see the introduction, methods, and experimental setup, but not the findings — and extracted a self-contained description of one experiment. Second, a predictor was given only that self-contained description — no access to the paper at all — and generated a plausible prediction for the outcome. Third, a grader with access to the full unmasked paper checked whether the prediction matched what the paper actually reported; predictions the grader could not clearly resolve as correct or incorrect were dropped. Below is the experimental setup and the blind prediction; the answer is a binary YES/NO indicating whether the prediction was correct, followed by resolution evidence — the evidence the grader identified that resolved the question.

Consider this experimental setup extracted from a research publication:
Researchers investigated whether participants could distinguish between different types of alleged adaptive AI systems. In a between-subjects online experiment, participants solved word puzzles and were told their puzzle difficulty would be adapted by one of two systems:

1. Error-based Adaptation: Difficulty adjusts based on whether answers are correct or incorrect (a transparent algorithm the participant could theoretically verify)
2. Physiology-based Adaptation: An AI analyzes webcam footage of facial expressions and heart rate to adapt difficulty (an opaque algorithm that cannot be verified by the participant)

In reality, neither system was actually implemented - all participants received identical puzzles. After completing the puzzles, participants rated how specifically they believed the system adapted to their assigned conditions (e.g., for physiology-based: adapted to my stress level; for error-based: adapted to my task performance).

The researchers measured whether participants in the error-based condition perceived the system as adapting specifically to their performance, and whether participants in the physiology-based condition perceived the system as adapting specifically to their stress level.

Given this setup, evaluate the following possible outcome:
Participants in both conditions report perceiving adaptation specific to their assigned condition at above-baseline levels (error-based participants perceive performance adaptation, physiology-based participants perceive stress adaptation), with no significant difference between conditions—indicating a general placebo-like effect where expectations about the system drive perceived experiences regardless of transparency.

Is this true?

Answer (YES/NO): NO